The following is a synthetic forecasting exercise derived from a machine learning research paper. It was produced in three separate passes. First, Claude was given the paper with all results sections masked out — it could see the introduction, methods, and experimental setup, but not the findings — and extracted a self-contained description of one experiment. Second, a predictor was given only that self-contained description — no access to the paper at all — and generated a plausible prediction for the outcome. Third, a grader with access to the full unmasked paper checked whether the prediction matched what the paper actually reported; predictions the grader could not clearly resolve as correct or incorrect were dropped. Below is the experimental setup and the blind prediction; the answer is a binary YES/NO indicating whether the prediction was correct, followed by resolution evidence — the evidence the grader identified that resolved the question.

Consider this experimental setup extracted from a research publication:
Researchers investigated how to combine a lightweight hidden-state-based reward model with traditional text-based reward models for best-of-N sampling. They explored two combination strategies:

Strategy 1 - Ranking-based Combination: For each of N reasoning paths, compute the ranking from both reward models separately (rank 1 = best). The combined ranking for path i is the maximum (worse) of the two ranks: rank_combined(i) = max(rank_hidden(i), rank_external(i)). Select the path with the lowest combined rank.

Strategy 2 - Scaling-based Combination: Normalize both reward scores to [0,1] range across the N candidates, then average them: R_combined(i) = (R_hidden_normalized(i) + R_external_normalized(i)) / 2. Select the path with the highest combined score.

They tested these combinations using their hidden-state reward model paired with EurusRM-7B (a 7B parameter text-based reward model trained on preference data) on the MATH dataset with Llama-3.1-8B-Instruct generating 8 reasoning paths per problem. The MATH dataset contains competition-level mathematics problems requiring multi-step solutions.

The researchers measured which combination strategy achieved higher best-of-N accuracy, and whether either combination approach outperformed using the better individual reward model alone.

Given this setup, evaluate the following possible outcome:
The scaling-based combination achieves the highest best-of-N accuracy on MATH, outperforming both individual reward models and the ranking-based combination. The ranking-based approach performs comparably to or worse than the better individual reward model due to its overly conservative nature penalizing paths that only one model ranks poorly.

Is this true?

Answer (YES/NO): NO